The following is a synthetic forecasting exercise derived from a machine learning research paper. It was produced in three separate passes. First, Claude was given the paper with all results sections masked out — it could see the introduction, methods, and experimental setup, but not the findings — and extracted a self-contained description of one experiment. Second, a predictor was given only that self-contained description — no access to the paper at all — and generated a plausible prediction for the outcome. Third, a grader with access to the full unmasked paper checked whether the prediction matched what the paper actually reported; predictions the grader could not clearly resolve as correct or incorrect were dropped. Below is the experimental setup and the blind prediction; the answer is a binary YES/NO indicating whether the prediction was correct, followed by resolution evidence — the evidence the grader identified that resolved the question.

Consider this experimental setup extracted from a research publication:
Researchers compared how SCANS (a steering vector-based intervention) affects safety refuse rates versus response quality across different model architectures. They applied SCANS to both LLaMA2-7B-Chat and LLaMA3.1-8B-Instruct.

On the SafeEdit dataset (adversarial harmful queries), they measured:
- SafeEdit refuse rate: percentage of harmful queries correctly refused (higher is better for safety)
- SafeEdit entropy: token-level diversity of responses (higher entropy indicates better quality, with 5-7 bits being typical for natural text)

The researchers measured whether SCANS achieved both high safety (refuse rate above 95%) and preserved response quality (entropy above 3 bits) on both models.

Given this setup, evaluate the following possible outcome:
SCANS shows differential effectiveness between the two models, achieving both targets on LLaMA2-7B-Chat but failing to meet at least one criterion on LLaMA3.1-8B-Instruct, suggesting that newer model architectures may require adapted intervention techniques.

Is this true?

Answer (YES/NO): YES